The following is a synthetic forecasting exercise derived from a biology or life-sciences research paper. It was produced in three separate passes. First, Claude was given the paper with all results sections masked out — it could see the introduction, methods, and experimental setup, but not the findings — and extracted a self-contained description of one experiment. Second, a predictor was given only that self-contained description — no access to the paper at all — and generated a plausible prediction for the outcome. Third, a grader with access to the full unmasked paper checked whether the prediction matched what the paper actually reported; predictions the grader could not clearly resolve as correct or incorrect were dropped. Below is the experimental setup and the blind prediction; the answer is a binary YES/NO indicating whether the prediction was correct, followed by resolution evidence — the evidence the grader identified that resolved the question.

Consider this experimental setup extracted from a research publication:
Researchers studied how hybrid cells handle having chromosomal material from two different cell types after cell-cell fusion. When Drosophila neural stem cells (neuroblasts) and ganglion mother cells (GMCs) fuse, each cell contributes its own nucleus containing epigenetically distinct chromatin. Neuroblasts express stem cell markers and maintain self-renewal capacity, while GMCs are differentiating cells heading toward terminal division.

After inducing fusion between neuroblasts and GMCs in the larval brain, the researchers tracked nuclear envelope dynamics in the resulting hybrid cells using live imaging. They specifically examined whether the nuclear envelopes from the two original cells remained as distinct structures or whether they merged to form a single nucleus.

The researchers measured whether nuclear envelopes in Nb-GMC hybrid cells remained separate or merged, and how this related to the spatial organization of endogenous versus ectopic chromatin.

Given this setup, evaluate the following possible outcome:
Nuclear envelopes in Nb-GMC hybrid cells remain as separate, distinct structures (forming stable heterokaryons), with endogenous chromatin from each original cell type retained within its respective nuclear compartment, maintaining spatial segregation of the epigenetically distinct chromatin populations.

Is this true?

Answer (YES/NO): NO